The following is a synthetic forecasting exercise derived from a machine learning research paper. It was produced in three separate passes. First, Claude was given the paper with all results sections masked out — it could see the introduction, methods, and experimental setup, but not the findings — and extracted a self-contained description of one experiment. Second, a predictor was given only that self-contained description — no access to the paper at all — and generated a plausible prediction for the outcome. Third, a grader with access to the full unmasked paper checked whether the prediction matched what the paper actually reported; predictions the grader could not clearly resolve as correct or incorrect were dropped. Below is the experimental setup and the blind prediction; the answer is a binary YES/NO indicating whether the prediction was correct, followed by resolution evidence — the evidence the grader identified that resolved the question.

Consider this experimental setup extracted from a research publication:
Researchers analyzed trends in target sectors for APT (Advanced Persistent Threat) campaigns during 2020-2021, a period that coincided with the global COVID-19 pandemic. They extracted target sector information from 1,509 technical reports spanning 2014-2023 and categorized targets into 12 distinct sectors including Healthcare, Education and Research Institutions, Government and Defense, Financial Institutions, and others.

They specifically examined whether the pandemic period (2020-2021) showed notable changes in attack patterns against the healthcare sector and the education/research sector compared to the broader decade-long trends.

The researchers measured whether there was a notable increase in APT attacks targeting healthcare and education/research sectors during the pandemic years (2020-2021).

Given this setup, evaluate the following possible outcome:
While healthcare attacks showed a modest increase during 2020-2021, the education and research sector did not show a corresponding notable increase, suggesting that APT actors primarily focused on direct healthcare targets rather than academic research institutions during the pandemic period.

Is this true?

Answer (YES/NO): NO